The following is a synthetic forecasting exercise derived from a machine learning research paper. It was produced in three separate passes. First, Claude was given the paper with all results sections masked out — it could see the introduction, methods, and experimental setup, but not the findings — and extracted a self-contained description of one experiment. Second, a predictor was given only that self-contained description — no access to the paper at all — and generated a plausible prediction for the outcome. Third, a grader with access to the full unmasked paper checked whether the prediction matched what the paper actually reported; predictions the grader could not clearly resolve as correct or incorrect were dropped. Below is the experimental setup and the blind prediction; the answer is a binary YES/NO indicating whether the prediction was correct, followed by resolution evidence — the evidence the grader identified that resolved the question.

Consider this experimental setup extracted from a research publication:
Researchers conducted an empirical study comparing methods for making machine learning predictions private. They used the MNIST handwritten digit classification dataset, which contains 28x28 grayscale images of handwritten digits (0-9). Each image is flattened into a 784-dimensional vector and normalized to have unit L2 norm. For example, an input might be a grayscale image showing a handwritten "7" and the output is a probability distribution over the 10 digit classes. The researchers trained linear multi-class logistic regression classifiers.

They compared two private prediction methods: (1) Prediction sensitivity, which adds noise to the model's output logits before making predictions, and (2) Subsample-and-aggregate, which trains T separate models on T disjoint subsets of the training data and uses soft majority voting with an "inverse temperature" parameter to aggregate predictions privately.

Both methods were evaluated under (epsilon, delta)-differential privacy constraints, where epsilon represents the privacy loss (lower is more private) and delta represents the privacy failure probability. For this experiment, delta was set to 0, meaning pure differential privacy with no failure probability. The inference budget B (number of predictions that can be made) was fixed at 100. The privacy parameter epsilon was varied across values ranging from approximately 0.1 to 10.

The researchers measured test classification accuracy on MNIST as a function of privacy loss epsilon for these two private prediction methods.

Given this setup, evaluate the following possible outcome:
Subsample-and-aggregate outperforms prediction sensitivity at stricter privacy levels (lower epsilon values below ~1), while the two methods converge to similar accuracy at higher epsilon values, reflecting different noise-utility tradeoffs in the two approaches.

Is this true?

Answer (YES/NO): NO